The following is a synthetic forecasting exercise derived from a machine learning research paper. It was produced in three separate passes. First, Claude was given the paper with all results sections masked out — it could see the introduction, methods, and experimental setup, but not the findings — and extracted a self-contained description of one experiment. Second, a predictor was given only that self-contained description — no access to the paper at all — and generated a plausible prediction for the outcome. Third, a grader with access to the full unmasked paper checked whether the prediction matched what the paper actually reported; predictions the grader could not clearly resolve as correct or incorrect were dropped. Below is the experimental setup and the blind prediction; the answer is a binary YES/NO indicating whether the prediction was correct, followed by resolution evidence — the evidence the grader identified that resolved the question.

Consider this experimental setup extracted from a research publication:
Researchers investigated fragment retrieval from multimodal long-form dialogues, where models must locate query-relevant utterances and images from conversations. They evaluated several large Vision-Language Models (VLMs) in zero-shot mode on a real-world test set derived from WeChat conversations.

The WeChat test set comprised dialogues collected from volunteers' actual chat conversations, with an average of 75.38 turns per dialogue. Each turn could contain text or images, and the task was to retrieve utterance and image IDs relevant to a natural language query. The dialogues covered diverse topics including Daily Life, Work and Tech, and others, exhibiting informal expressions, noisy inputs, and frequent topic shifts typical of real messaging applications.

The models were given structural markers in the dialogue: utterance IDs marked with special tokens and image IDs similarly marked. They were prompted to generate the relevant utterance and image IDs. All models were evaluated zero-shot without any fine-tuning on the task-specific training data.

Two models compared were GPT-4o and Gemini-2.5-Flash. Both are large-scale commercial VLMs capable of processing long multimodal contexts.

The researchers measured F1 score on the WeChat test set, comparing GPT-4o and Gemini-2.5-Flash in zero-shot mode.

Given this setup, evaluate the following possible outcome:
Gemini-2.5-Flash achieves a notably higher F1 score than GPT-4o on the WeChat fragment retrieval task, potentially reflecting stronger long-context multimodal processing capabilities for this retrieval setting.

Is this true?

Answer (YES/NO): YES